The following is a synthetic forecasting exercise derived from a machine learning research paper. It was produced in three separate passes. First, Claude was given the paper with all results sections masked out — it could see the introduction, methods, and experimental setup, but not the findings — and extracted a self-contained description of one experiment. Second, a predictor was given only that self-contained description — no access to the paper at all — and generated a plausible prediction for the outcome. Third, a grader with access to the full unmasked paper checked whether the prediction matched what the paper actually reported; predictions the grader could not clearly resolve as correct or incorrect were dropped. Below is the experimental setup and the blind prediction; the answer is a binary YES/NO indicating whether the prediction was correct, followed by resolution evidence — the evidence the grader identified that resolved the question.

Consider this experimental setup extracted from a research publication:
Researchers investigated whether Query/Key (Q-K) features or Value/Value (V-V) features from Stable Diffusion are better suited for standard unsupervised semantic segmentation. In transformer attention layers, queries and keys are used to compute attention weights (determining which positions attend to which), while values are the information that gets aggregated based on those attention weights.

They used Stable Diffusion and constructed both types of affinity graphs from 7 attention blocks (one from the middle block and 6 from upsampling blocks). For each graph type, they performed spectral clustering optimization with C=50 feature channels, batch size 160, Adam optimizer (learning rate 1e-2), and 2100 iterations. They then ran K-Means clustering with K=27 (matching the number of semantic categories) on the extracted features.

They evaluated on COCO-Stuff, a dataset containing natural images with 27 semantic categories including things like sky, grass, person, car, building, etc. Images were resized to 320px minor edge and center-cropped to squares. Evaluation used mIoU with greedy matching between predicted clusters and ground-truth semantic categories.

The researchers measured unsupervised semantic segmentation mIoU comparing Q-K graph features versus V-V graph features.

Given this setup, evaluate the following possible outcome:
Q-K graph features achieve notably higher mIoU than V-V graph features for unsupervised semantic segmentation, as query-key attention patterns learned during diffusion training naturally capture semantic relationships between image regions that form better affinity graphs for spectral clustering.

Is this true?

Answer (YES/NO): NO